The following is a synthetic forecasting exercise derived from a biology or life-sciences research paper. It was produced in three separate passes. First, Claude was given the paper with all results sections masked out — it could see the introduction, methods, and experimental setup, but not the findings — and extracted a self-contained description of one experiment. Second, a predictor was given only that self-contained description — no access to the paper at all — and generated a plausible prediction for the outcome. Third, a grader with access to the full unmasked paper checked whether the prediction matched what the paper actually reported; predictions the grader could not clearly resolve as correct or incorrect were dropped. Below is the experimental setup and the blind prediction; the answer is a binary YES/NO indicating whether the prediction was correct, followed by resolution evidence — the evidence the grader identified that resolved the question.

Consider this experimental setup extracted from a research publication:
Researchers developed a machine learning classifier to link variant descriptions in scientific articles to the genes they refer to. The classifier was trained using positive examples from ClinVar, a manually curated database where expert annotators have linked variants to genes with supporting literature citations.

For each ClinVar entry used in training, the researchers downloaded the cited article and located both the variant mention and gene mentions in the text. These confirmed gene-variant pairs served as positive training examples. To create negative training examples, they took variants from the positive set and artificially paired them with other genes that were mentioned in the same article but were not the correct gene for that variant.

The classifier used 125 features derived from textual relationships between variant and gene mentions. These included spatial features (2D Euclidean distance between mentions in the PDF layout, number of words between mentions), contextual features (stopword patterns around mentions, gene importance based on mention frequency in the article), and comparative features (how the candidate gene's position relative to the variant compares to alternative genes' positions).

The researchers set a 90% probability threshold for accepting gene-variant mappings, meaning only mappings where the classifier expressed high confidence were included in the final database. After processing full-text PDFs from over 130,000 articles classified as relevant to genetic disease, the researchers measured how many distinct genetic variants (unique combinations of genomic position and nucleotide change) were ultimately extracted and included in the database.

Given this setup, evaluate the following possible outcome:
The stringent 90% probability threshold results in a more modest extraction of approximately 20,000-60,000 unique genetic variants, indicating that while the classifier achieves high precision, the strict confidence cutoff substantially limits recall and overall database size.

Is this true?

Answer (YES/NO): NO